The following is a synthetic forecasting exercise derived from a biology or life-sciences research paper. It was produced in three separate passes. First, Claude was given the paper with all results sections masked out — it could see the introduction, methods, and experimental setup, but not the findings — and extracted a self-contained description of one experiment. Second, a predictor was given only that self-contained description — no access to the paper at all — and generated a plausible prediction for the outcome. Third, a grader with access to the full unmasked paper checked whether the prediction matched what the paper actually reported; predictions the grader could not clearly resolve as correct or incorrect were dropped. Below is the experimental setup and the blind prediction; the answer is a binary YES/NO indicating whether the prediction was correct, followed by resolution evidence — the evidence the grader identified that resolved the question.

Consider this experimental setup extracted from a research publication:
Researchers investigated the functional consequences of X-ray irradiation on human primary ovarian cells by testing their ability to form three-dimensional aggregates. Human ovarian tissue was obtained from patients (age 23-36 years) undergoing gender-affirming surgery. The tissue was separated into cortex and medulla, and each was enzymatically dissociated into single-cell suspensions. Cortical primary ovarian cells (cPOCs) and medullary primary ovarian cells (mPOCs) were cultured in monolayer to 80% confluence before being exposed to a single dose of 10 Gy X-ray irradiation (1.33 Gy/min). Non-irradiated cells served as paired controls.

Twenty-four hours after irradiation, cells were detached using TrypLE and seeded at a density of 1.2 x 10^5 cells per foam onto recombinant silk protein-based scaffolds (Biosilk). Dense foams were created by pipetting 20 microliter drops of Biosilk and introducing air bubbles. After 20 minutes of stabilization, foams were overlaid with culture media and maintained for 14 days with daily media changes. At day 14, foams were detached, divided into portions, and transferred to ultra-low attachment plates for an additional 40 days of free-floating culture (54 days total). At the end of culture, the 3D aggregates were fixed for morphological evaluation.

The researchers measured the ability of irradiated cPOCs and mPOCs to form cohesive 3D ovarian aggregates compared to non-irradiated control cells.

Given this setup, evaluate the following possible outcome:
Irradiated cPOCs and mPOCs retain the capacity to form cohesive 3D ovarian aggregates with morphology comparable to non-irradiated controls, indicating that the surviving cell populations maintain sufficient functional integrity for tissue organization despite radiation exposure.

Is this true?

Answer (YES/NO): NO